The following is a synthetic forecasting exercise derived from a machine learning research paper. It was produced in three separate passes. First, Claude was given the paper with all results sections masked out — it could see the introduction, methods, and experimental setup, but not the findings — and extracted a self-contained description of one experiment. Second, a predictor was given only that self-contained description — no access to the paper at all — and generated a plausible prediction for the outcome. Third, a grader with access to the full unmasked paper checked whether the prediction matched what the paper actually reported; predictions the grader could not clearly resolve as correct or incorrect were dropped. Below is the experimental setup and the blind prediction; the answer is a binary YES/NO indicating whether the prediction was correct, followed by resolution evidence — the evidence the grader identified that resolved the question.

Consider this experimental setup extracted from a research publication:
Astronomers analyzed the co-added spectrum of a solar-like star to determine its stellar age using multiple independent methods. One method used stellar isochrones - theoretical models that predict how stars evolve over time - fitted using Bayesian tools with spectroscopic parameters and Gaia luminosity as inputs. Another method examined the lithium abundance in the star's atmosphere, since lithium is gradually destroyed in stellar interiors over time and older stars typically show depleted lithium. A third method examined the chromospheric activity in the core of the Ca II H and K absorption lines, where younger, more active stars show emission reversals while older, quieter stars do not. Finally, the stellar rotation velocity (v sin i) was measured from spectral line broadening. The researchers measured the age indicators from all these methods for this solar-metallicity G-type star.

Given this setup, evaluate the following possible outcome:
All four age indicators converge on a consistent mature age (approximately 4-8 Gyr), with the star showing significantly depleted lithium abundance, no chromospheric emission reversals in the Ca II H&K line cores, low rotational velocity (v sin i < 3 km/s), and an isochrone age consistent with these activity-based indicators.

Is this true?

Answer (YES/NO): YES